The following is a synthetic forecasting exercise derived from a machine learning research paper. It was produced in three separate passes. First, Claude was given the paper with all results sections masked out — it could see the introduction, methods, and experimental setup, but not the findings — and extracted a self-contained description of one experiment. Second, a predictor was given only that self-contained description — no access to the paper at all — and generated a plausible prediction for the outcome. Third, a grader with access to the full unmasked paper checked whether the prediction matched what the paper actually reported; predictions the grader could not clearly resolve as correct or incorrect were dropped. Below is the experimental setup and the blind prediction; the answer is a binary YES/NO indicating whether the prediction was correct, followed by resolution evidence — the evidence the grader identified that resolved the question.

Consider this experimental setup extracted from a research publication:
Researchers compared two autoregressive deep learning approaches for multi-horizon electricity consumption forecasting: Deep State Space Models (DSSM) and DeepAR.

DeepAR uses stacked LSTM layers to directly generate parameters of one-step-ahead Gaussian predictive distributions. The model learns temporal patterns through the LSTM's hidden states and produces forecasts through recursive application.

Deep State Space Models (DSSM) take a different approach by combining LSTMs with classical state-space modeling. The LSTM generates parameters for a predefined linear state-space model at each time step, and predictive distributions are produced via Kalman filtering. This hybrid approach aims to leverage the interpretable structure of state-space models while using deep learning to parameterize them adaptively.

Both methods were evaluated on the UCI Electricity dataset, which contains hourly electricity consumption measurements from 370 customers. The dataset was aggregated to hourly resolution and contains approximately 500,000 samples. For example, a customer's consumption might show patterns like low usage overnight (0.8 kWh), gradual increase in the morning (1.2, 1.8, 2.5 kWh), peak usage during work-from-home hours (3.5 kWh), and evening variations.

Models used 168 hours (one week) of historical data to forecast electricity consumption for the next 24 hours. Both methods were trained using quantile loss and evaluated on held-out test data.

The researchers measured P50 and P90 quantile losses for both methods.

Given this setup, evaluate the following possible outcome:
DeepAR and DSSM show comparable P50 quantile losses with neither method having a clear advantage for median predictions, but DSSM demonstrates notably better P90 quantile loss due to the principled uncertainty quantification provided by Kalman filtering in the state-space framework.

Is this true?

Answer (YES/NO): NO